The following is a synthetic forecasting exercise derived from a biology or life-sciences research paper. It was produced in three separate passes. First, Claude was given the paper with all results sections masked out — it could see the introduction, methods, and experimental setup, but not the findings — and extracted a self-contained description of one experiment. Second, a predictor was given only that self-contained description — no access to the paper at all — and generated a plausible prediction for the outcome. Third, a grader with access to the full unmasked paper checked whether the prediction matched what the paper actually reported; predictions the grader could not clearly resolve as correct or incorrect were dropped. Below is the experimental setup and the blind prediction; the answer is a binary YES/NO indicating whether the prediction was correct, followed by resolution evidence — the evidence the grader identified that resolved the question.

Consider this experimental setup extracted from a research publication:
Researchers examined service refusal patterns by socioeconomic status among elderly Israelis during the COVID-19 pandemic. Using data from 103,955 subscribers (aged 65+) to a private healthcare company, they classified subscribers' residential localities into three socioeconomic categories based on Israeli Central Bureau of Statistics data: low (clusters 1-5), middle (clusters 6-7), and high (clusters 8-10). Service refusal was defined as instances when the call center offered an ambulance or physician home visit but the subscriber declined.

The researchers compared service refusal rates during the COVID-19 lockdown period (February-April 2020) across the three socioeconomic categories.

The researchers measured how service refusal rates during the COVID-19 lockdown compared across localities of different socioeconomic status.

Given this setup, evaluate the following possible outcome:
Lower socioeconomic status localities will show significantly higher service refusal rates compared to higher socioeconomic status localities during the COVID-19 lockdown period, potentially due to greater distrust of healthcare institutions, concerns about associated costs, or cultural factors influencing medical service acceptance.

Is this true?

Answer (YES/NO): NO